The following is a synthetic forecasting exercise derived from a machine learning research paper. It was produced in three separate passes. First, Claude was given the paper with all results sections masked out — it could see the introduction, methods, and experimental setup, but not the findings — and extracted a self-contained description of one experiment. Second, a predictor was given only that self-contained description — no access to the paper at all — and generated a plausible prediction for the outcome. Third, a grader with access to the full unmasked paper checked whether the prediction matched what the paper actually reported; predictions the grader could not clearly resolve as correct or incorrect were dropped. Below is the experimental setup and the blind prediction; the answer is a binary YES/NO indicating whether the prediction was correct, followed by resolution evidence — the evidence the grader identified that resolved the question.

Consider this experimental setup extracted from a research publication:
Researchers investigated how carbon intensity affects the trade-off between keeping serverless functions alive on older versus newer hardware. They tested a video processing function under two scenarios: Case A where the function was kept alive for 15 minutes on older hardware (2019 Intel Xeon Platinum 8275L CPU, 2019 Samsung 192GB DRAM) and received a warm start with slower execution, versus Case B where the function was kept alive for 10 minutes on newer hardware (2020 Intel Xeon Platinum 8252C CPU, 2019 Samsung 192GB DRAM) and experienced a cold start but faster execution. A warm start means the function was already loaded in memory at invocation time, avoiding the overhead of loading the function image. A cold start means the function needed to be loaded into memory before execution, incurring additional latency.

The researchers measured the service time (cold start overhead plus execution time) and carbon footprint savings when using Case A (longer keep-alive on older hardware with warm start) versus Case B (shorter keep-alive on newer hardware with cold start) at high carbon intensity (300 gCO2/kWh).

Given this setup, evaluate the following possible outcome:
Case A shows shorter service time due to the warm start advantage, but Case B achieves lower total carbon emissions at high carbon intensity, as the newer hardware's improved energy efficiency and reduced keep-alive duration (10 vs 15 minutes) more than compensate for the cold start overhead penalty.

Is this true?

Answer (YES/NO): NO